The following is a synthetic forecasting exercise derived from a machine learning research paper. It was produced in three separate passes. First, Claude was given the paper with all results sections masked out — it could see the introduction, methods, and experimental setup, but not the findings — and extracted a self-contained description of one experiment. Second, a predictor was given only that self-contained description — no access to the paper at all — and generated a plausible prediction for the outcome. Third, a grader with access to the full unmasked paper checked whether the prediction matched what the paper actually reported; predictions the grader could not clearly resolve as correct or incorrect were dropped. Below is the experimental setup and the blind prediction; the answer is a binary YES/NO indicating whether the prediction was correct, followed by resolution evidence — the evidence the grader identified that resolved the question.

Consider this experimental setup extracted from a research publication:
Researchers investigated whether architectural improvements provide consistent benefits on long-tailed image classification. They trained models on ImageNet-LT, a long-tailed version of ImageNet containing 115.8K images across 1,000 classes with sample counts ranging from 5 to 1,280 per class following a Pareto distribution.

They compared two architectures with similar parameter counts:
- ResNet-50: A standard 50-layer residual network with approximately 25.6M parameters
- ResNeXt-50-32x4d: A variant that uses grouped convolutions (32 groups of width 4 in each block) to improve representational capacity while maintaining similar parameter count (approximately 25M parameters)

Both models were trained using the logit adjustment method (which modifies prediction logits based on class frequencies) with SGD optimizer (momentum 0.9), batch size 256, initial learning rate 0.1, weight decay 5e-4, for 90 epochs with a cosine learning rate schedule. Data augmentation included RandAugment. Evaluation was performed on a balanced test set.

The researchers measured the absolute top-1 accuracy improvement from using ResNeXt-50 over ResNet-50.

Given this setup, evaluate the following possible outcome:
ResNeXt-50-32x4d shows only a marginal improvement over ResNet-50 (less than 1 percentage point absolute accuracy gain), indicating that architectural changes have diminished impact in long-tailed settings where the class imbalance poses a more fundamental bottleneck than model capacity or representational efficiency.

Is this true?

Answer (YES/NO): NO